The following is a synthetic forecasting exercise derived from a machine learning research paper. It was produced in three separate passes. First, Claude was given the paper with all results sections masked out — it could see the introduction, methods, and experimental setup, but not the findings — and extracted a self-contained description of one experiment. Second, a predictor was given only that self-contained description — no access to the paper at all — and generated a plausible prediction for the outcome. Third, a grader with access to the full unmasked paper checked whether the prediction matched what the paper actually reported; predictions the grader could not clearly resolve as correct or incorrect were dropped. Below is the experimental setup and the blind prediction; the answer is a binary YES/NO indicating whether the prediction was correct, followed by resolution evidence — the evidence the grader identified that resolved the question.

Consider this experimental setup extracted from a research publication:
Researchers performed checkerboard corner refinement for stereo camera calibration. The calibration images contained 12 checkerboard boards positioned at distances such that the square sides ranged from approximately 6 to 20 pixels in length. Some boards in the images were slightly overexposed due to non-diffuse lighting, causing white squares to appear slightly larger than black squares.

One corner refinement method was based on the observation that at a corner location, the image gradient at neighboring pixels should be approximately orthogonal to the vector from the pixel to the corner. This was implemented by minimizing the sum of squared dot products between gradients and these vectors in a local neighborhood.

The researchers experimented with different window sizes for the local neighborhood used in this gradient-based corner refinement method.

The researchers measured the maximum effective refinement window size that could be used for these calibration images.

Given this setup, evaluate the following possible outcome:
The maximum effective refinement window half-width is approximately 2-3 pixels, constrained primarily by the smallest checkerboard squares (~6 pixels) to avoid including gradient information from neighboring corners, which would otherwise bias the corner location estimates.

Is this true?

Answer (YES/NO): NO